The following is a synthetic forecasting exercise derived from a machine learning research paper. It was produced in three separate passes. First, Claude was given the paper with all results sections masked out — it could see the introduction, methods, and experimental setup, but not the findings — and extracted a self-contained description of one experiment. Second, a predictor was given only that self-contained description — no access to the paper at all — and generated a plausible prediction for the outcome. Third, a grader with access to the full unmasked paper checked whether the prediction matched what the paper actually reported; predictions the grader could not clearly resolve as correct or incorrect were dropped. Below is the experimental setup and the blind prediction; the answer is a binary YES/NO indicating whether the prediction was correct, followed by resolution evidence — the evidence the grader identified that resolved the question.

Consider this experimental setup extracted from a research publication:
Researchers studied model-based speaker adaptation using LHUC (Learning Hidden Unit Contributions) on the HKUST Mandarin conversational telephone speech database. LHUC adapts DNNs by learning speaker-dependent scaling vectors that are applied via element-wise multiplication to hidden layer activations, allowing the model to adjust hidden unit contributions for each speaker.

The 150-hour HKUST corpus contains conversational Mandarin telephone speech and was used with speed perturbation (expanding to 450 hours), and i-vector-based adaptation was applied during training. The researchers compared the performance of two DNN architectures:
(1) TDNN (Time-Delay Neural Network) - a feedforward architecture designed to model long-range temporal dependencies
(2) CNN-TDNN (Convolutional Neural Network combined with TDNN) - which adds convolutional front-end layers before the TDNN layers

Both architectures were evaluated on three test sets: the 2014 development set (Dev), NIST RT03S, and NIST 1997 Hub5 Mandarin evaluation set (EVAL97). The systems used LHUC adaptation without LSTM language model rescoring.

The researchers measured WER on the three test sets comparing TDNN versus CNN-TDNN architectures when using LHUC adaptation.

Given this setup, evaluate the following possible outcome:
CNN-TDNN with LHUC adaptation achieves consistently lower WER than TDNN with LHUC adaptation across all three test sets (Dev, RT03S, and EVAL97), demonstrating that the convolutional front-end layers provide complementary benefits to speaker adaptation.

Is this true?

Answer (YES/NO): YES